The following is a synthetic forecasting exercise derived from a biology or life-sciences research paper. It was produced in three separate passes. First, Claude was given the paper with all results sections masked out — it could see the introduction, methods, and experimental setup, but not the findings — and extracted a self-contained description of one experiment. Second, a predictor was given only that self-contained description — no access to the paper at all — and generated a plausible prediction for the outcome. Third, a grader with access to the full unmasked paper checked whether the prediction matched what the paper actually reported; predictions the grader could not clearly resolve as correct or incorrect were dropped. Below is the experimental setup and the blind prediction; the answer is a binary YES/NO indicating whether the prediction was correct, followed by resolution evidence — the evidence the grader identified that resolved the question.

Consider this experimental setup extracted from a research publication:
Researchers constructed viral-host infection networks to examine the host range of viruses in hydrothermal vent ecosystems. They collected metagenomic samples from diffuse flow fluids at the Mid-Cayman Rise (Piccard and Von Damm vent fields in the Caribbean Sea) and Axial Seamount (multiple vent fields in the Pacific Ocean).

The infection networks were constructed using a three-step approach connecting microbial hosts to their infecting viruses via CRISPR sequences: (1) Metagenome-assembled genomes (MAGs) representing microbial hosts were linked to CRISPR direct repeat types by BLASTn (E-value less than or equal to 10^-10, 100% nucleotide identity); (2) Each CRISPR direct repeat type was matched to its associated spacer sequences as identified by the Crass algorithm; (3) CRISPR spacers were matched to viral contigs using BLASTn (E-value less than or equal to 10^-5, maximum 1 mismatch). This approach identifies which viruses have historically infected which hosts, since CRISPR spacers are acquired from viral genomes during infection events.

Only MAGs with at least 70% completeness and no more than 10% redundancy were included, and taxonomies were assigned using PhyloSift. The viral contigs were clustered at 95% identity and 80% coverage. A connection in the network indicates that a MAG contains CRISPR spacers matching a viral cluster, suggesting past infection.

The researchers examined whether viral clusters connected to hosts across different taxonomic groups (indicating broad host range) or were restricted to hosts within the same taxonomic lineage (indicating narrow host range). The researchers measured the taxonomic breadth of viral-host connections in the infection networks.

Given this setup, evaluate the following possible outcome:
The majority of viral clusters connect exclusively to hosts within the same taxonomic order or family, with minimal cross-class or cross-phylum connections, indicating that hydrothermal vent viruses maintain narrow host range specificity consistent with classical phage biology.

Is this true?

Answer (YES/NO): YES